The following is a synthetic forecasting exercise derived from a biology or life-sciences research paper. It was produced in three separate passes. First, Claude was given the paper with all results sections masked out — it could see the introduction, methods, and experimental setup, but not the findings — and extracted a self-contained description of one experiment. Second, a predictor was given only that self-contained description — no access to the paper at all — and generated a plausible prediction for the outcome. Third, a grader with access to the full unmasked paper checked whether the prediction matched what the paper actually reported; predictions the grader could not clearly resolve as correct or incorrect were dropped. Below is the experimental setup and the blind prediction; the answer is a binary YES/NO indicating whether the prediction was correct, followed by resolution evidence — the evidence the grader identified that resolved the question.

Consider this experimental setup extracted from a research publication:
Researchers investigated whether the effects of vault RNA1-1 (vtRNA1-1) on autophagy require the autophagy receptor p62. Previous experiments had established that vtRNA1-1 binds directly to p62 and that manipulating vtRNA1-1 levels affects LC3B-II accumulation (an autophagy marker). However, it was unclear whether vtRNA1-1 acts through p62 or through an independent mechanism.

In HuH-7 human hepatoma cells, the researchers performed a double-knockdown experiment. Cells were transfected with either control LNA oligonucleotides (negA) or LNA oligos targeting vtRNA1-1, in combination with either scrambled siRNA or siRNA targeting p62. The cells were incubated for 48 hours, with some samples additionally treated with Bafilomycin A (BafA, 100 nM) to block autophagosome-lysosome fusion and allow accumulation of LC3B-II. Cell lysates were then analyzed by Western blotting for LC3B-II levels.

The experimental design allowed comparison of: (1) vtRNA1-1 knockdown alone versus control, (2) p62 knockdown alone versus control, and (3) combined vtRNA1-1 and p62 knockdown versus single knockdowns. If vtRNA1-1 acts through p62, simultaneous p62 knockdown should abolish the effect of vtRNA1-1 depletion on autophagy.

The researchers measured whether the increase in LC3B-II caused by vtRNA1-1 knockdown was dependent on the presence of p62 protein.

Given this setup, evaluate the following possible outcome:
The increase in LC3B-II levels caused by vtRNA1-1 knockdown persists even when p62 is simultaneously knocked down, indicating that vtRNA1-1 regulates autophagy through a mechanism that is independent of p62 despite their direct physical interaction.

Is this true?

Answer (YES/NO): NO